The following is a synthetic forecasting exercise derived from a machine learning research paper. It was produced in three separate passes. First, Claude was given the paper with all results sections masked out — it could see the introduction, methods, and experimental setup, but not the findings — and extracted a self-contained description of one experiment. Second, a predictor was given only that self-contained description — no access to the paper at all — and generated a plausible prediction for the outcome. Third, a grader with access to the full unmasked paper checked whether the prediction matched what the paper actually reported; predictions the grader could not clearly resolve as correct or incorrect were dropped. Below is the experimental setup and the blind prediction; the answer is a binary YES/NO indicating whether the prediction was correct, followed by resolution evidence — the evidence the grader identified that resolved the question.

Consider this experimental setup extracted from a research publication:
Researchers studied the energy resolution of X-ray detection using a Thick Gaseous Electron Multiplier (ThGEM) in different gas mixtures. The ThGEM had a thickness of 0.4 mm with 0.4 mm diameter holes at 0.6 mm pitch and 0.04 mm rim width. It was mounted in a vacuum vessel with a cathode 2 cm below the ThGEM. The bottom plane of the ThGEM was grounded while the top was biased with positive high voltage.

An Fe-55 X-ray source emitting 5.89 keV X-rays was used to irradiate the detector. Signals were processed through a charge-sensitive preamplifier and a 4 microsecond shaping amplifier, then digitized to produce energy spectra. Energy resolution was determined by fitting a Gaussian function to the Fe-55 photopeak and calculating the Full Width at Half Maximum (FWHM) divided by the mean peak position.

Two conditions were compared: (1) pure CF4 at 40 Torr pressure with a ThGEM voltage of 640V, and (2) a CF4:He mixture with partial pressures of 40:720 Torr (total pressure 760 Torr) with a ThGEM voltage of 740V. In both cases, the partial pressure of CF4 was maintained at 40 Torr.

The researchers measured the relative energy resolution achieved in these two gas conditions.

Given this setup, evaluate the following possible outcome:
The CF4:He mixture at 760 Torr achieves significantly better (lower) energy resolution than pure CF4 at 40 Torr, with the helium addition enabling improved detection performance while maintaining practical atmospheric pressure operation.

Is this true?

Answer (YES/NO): NO